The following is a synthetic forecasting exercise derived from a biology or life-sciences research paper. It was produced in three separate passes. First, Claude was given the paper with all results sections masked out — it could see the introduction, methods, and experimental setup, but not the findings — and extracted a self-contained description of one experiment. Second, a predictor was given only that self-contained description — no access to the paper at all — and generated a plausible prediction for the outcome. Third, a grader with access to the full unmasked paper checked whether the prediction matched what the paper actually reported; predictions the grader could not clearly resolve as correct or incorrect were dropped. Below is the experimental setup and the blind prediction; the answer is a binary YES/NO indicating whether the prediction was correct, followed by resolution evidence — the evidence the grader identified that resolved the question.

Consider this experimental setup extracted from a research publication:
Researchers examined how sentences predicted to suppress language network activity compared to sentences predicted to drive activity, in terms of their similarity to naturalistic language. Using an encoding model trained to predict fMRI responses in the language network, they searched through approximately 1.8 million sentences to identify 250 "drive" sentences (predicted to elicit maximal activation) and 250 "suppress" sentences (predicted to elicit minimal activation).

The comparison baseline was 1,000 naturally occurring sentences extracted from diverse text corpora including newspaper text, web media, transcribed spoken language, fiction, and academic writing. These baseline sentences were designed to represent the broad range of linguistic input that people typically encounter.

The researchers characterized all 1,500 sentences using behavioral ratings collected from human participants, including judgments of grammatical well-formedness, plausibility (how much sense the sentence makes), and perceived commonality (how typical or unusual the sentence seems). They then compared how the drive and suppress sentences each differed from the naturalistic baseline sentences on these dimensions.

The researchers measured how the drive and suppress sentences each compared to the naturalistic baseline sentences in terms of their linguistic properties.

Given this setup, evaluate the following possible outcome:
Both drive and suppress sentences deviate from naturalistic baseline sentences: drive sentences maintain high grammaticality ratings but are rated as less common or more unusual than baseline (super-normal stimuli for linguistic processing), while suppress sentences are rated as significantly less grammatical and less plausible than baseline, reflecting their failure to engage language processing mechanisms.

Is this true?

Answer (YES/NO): NO